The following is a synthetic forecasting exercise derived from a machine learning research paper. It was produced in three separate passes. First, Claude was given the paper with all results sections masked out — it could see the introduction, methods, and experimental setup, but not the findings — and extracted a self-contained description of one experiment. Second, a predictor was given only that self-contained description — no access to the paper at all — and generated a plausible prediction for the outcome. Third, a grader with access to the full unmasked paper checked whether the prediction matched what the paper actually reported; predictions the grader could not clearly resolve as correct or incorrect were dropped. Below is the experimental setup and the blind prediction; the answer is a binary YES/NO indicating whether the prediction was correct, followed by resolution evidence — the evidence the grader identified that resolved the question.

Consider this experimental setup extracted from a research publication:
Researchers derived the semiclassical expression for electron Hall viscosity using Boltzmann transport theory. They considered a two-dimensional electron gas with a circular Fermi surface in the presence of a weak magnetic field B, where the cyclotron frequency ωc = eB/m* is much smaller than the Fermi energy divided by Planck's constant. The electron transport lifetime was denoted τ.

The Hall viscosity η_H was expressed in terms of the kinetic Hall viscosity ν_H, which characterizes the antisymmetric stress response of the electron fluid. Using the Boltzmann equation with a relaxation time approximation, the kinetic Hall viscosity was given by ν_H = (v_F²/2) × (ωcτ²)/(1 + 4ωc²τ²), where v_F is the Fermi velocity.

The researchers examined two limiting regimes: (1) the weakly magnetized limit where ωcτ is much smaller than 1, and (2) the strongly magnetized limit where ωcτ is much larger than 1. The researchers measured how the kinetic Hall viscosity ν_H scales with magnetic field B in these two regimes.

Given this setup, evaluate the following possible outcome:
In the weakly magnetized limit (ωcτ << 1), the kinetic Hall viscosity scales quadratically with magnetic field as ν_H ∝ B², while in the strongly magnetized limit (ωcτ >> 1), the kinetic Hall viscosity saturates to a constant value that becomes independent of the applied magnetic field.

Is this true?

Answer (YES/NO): NO